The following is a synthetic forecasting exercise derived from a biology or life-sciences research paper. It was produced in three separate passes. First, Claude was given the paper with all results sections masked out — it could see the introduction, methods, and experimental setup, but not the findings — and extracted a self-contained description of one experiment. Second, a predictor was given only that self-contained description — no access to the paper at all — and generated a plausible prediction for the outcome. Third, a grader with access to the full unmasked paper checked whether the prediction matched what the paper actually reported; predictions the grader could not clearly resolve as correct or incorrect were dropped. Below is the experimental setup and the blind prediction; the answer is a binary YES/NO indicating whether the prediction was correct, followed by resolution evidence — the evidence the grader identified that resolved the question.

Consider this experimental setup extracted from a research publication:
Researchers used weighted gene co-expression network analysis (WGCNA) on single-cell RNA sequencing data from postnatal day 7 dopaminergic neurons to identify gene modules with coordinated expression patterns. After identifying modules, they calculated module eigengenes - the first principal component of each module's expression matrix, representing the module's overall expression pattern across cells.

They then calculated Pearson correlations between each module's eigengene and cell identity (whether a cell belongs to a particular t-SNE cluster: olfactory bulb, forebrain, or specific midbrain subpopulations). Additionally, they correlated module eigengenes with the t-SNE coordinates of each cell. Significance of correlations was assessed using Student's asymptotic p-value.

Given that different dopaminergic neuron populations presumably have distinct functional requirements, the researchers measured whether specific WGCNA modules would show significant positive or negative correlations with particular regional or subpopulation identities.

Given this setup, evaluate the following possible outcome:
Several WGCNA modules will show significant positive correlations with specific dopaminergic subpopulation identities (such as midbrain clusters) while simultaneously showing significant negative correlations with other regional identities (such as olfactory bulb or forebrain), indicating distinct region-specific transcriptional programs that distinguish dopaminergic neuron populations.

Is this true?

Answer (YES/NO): NO